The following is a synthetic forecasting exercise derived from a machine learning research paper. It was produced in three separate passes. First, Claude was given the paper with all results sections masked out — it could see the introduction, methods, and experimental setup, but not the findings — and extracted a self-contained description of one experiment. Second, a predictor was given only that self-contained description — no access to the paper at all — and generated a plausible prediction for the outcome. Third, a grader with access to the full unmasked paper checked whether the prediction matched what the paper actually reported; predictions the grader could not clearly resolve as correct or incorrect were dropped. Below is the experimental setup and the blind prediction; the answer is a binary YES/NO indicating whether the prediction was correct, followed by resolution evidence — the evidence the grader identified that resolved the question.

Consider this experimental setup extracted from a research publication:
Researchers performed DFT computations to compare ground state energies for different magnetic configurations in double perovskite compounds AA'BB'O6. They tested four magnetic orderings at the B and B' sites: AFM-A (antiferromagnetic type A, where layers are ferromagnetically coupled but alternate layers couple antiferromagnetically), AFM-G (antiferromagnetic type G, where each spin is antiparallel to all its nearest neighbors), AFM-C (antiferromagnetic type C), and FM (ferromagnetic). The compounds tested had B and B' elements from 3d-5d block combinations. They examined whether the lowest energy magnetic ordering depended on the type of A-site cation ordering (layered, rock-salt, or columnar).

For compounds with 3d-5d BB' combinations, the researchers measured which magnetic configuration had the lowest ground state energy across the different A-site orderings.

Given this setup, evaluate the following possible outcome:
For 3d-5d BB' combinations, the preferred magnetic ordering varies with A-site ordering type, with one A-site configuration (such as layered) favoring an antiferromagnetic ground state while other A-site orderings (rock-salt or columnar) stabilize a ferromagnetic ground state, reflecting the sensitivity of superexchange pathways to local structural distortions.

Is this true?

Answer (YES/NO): NO